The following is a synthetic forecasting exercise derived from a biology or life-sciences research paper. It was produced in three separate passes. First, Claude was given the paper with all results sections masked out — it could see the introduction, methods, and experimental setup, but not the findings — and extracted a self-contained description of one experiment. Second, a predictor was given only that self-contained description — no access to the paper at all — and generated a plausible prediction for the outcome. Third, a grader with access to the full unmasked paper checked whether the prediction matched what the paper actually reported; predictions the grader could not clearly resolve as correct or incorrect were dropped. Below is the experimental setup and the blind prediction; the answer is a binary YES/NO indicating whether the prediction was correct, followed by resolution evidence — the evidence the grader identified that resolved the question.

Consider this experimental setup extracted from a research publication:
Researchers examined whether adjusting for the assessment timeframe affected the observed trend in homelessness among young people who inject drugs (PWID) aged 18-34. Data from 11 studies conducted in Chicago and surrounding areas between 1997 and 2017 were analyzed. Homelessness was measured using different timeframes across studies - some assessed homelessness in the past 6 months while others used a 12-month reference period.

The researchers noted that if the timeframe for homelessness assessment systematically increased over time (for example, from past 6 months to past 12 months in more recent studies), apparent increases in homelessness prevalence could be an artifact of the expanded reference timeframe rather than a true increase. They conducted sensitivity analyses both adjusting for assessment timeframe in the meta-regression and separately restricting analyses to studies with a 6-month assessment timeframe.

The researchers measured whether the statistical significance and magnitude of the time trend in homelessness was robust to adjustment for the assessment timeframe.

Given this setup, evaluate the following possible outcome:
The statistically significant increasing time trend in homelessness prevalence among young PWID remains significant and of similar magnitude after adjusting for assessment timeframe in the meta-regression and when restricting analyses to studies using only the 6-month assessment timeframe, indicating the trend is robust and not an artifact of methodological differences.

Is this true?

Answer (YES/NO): NO